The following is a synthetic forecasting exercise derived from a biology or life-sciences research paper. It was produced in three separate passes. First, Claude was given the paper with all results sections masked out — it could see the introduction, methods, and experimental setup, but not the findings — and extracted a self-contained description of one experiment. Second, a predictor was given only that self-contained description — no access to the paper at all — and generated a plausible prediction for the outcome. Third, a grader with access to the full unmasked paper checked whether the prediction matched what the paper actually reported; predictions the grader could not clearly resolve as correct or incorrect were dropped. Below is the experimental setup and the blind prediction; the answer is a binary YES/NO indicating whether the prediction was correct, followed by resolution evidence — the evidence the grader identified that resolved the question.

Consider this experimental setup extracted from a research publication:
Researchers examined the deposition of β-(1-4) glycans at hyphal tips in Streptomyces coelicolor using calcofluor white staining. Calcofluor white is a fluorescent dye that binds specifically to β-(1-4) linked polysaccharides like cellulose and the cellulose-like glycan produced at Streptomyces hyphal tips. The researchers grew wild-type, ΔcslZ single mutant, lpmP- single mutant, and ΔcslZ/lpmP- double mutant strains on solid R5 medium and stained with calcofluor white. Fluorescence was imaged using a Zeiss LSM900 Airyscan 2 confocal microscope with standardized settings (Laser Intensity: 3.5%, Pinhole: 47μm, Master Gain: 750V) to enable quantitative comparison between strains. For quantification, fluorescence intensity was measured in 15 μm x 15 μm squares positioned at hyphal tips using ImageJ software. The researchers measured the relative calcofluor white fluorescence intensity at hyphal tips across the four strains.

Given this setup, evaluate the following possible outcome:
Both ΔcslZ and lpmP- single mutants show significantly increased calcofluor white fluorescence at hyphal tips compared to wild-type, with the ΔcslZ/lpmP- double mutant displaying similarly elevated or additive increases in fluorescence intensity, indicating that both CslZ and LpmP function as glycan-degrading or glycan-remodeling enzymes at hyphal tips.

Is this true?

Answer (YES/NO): NO